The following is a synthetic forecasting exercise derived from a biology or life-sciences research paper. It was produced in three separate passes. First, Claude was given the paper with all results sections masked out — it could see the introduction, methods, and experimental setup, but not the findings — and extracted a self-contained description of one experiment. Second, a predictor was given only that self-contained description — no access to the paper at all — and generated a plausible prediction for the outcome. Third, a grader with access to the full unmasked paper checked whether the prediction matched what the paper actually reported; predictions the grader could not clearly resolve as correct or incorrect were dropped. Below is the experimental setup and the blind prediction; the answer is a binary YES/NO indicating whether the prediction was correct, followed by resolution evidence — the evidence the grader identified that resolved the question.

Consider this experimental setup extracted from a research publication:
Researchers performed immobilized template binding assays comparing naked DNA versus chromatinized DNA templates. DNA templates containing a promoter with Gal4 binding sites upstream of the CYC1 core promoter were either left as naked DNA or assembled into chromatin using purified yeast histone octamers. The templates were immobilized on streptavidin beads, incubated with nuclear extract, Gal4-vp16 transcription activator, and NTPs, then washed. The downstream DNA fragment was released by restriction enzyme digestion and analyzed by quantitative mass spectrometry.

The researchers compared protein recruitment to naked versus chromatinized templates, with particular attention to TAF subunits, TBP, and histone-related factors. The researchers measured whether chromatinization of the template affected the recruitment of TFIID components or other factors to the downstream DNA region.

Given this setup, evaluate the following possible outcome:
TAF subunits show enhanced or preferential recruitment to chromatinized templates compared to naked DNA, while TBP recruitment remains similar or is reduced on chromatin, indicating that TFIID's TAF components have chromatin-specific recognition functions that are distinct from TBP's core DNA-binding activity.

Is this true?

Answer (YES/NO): NO